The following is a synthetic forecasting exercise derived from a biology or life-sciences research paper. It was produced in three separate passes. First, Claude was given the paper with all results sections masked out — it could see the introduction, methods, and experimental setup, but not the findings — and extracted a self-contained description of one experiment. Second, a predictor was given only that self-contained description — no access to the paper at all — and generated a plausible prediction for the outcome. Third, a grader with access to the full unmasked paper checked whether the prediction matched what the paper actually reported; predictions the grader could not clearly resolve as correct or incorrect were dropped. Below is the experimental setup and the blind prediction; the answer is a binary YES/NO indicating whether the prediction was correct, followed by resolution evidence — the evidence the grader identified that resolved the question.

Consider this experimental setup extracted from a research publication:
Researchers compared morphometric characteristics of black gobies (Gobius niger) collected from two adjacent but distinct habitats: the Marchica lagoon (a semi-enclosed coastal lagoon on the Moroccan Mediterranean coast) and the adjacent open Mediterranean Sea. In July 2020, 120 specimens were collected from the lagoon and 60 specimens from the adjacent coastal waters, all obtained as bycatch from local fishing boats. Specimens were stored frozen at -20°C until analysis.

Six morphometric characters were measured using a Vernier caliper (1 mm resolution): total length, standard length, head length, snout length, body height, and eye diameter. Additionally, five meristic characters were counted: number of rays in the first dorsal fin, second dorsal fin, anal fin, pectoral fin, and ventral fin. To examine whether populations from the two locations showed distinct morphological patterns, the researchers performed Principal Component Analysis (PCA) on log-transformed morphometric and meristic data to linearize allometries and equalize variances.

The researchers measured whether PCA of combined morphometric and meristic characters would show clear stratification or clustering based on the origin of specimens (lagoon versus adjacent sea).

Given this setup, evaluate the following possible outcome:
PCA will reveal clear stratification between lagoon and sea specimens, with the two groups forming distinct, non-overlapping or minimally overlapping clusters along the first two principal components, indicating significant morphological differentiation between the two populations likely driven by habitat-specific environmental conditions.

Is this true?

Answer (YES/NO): YES